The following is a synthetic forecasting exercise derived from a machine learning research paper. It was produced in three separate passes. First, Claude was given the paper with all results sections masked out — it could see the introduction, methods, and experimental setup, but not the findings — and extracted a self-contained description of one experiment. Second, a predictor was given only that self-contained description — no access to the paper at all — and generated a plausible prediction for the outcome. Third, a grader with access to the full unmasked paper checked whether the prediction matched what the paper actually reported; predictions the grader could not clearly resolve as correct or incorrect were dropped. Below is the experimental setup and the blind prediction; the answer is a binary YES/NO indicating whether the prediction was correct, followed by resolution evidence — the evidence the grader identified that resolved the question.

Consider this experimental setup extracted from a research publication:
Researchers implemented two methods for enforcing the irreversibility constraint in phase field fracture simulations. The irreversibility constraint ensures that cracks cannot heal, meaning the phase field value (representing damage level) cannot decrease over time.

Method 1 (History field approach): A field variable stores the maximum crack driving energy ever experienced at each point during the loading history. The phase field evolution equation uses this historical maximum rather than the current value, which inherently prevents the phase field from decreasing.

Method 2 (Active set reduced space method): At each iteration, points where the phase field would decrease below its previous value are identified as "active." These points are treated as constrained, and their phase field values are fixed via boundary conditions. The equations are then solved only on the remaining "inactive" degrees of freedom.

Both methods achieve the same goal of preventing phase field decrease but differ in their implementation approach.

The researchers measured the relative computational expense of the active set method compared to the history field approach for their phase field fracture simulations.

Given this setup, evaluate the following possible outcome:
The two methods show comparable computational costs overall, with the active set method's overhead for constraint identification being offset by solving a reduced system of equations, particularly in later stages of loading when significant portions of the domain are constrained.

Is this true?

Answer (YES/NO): NO